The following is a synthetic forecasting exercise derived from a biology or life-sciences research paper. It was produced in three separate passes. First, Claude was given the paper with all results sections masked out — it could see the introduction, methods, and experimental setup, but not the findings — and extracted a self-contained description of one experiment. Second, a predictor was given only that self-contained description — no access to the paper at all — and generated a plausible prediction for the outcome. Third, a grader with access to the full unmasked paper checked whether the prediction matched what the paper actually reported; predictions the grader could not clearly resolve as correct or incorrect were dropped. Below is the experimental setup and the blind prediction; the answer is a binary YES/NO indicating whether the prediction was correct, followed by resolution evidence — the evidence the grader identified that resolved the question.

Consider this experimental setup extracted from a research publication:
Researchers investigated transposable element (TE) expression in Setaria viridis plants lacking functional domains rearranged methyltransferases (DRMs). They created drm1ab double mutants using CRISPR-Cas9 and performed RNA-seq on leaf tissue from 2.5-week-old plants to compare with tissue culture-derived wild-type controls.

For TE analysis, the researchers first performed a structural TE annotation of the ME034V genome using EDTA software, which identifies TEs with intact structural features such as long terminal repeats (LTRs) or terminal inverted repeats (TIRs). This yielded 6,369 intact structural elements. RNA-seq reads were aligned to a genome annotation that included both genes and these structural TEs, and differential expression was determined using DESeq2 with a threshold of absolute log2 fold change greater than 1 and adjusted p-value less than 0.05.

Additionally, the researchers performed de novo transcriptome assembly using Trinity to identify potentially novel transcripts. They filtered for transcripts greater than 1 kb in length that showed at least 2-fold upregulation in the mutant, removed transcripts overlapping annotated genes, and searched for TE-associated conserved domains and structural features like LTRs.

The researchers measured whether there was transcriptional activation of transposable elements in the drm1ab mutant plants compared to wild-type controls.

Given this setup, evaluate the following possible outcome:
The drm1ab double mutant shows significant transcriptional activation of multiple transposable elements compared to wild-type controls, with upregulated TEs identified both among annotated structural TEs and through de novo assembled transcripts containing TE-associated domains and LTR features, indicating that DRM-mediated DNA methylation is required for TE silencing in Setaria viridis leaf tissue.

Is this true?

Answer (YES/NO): YES